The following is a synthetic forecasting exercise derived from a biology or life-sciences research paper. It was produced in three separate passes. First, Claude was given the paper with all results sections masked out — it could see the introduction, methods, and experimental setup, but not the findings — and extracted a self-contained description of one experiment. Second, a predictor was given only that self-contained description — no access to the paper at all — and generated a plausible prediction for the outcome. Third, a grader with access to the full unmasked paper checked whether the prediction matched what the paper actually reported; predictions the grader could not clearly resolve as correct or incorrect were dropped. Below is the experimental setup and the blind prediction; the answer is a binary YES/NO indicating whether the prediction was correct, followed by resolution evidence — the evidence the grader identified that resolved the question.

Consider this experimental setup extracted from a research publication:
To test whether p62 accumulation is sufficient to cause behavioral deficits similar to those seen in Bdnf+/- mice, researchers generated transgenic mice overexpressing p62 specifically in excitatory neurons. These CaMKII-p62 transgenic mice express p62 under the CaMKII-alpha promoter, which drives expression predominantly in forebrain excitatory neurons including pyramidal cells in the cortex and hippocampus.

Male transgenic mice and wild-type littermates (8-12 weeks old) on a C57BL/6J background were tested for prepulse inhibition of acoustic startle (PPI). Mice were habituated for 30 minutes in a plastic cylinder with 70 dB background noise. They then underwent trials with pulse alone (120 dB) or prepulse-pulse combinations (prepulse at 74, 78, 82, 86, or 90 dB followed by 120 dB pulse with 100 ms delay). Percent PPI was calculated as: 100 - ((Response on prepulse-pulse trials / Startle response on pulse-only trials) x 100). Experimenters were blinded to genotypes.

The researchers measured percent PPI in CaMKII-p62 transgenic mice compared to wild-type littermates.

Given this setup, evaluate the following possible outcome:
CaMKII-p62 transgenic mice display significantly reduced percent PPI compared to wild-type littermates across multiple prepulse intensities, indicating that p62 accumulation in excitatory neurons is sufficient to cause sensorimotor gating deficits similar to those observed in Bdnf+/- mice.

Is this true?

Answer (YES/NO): YES